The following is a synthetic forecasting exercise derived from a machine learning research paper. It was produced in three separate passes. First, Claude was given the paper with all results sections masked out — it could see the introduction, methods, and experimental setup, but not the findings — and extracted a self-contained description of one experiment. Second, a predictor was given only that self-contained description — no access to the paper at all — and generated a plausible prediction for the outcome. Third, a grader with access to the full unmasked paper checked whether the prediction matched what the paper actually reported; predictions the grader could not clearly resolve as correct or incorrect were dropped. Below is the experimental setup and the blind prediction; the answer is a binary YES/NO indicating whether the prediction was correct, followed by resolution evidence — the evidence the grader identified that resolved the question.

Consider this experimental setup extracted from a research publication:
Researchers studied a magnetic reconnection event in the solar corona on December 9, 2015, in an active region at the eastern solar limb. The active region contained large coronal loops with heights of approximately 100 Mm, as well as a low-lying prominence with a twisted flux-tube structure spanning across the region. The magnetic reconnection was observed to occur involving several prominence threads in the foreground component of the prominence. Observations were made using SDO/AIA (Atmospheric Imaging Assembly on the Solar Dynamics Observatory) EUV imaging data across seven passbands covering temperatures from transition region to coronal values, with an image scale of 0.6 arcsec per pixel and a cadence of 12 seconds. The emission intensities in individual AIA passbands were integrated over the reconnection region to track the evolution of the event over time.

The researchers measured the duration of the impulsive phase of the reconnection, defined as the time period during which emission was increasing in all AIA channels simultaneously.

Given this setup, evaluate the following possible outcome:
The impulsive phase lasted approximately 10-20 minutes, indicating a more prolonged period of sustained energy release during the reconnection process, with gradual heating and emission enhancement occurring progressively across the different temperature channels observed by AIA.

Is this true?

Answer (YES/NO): NO